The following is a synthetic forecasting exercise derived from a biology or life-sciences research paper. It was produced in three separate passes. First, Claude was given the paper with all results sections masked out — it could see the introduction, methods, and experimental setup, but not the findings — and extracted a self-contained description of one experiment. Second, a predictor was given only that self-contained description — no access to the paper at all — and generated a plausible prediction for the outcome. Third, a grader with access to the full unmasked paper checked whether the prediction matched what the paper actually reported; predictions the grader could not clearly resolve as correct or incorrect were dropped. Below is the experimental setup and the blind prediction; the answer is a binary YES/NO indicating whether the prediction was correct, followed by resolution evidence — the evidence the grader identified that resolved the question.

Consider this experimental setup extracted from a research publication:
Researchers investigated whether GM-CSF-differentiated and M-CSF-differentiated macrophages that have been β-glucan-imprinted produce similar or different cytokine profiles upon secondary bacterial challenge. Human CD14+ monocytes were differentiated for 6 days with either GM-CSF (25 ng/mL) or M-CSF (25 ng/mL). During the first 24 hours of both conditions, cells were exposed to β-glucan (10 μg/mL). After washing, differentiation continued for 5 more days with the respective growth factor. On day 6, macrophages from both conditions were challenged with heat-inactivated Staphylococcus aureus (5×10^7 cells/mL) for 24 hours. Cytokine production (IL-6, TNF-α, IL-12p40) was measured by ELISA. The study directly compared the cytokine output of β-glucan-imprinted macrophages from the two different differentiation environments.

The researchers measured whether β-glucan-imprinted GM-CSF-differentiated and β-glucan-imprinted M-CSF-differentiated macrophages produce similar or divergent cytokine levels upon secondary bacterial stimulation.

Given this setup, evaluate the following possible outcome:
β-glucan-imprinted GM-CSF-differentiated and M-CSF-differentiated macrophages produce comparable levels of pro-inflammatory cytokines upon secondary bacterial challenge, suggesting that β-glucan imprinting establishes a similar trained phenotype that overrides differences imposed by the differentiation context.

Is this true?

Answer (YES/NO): YES